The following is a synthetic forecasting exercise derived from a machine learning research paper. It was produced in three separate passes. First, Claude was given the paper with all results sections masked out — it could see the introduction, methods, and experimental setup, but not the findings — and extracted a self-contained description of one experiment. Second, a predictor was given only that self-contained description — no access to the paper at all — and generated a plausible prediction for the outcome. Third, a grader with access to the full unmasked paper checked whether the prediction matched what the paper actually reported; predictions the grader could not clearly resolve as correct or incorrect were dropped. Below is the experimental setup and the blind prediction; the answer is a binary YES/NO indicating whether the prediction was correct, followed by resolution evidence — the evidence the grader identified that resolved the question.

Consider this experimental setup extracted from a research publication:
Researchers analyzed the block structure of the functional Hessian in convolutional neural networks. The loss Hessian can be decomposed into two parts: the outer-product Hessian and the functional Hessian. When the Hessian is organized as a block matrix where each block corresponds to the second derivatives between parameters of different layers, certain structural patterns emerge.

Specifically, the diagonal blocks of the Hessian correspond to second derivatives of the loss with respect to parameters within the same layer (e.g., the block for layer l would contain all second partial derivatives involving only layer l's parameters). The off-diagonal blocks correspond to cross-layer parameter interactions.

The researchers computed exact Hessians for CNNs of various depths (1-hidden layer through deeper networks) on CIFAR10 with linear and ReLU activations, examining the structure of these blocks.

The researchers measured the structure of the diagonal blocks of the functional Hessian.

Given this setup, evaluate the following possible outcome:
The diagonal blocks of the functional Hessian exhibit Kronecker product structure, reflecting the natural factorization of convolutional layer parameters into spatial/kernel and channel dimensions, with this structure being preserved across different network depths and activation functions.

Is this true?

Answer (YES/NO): NO